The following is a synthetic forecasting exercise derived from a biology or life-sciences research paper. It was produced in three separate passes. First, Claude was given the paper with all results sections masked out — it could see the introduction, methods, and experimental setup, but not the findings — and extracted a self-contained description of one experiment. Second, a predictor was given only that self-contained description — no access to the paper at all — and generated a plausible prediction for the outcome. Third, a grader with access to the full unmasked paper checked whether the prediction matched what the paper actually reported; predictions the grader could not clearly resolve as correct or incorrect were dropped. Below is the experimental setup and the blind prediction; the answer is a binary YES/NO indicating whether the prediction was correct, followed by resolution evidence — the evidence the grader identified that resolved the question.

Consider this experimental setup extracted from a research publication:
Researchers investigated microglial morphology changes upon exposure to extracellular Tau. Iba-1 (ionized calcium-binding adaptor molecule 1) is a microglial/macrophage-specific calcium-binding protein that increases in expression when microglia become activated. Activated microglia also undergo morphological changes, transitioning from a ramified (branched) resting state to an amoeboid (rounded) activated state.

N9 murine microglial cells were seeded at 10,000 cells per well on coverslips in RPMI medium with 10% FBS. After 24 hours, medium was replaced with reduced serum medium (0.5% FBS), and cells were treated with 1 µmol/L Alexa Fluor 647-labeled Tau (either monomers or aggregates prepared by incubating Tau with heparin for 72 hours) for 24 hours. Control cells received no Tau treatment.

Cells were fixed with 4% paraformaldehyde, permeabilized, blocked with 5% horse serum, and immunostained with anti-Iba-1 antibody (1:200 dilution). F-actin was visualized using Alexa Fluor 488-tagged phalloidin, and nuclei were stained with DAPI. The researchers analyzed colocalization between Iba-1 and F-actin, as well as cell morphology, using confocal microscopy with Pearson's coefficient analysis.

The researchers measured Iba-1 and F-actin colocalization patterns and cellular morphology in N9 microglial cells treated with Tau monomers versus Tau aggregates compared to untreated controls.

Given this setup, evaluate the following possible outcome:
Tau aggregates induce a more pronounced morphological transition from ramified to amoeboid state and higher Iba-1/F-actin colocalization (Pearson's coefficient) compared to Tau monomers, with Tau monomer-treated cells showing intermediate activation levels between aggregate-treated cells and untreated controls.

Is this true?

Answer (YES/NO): NO